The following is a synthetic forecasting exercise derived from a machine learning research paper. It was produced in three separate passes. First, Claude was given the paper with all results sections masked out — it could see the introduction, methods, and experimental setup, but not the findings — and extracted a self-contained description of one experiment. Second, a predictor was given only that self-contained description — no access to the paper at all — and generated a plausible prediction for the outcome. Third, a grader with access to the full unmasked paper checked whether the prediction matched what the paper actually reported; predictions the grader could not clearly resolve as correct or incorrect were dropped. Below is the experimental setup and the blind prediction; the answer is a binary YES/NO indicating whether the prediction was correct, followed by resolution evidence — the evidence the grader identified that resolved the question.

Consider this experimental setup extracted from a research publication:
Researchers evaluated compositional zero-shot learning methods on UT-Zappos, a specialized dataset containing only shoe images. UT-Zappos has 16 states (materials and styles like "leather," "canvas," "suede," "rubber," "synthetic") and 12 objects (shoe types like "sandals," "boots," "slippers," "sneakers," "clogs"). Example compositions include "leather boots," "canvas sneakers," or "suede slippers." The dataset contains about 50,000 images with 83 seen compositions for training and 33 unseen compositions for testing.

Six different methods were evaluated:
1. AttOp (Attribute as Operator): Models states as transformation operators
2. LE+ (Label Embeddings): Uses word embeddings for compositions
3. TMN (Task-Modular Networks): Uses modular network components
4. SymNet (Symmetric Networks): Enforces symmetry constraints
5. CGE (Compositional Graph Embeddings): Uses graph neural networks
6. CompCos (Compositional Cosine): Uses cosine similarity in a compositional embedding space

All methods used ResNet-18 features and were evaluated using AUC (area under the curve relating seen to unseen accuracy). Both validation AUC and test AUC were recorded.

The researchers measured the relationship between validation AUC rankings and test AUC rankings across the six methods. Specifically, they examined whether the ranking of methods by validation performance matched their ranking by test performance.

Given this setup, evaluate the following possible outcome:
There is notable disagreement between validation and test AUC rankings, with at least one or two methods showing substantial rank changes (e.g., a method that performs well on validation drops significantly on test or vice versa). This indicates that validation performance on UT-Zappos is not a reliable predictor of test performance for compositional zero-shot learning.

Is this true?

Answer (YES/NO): YES